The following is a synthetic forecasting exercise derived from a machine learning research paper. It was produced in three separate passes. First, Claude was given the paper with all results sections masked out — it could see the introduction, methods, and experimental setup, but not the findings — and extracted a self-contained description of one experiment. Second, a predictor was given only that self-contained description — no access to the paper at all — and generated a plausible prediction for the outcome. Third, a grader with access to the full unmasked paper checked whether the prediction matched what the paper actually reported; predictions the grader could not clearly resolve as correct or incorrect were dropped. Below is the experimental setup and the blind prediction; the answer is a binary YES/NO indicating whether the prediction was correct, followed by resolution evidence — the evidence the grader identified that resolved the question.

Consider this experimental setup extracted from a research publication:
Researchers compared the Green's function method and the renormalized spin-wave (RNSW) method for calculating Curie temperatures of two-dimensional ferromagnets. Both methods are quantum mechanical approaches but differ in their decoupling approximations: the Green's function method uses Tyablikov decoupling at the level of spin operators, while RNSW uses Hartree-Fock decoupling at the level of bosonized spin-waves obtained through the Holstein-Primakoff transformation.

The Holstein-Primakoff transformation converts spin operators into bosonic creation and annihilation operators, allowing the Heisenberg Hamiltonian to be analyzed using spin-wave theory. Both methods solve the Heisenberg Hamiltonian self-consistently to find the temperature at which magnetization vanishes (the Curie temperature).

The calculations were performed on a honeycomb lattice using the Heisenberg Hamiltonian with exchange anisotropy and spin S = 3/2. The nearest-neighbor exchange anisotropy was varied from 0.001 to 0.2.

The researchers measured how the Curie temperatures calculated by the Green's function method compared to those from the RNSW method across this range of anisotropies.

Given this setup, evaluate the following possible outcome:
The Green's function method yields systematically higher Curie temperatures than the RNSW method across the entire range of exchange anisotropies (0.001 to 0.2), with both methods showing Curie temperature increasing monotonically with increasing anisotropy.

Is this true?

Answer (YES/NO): YES